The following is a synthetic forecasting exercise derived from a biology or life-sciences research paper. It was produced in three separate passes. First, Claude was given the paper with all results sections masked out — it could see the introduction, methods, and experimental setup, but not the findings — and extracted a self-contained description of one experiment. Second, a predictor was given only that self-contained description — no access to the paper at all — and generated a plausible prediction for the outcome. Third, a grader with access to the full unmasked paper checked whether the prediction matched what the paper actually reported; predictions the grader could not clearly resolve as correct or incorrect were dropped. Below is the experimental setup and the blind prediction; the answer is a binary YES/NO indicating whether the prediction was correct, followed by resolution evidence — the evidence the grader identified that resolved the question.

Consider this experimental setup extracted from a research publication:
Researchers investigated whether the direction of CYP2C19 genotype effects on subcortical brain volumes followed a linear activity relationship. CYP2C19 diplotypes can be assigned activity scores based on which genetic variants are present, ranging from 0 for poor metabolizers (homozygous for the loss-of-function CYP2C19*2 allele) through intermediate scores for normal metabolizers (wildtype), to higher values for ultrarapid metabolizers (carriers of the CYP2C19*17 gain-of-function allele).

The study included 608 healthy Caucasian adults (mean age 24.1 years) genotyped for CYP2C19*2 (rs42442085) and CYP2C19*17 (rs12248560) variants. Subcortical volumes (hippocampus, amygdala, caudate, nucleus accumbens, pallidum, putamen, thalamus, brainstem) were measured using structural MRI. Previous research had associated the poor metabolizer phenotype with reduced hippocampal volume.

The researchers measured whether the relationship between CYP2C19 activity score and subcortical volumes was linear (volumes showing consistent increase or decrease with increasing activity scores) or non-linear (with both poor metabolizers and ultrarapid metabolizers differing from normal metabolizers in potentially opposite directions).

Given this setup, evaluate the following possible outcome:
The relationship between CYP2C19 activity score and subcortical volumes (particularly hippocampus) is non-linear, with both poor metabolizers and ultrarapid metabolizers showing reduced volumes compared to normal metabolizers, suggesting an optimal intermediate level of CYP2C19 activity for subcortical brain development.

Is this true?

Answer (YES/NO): NO